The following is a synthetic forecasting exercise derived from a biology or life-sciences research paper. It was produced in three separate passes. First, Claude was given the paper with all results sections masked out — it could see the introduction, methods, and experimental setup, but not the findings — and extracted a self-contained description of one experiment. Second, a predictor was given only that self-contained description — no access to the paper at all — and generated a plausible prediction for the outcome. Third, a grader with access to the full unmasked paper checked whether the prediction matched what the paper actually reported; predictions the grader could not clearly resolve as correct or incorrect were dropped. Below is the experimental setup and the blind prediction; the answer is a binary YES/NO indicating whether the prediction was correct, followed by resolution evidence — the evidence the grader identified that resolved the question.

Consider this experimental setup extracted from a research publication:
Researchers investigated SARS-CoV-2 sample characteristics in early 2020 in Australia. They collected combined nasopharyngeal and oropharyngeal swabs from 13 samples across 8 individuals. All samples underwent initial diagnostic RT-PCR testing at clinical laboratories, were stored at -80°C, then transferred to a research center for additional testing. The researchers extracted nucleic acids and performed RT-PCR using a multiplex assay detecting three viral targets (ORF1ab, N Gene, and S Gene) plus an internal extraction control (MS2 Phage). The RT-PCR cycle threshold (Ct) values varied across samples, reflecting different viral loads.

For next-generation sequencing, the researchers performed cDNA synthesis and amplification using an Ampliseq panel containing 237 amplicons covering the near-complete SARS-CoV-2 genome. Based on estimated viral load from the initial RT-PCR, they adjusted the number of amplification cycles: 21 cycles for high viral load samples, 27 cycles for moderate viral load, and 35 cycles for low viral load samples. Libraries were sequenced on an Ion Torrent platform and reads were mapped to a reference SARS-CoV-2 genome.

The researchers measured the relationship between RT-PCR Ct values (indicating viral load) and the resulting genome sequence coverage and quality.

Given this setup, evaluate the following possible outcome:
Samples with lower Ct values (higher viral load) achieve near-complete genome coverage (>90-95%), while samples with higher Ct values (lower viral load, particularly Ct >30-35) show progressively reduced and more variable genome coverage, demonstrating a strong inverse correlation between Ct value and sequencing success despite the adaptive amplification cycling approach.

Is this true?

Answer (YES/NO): YES